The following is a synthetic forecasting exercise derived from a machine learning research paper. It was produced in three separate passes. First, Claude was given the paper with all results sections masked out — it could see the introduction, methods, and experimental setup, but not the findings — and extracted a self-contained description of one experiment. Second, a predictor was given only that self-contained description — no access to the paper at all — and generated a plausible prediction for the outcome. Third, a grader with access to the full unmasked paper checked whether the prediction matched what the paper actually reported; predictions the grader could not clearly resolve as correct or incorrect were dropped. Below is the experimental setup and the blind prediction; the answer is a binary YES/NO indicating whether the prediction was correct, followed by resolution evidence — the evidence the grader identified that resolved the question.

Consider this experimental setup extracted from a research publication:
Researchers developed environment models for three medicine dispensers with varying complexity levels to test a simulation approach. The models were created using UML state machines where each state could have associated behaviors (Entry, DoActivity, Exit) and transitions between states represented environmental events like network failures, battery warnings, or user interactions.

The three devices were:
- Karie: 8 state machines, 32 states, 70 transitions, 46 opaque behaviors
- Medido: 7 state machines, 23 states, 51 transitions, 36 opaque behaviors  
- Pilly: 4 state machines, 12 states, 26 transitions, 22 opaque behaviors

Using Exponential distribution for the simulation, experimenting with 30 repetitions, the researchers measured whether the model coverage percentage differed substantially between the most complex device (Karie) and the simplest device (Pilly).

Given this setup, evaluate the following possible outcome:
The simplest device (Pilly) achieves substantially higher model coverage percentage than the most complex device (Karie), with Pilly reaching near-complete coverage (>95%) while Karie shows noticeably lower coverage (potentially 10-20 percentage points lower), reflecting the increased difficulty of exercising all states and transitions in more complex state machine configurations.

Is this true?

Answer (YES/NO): NO